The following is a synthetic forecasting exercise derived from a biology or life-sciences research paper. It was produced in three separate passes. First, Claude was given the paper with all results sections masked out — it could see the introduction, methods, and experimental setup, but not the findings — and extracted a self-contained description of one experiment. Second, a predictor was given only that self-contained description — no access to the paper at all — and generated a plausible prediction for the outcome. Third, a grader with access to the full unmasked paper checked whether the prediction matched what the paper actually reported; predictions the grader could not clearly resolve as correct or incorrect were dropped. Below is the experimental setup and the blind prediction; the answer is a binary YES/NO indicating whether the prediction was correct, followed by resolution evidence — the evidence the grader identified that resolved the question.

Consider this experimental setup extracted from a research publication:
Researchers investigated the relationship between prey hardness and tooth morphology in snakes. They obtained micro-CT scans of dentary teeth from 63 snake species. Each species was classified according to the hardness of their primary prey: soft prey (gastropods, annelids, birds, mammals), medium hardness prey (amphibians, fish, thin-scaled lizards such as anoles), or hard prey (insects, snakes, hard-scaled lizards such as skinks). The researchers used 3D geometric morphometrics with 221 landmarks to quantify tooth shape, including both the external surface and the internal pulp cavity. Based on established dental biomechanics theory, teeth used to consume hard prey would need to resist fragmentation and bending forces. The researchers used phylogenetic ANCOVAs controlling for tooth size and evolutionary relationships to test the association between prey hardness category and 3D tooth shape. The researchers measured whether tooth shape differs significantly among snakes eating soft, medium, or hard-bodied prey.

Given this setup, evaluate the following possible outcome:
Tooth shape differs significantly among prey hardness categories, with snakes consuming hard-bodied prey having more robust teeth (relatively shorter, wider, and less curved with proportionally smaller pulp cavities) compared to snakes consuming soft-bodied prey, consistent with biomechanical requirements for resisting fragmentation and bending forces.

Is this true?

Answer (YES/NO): YES